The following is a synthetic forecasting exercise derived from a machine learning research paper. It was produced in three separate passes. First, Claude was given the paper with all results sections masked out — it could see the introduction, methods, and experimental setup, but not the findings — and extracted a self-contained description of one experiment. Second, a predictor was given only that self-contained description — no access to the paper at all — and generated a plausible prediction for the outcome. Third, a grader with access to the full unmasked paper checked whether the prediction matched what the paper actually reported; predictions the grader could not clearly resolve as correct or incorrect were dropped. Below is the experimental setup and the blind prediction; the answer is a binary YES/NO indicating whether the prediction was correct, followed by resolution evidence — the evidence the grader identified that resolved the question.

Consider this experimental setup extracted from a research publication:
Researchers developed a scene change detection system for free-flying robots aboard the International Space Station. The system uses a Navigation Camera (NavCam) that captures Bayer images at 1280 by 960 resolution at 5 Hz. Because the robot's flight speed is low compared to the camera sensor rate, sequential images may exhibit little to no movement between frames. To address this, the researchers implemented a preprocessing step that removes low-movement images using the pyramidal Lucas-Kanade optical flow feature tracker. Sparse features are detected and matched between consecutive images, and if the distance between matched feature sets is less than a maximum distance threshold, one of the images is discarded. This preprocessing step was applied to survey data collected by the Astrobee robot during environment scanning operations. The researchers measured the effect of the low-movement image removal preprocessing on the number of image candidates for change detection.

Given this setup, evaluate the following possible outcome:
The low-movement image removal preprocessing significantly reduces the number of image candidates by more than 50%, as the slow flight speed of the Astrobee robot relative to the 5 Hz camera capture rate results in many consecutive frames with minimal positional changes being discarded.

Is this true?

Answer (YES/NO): YES